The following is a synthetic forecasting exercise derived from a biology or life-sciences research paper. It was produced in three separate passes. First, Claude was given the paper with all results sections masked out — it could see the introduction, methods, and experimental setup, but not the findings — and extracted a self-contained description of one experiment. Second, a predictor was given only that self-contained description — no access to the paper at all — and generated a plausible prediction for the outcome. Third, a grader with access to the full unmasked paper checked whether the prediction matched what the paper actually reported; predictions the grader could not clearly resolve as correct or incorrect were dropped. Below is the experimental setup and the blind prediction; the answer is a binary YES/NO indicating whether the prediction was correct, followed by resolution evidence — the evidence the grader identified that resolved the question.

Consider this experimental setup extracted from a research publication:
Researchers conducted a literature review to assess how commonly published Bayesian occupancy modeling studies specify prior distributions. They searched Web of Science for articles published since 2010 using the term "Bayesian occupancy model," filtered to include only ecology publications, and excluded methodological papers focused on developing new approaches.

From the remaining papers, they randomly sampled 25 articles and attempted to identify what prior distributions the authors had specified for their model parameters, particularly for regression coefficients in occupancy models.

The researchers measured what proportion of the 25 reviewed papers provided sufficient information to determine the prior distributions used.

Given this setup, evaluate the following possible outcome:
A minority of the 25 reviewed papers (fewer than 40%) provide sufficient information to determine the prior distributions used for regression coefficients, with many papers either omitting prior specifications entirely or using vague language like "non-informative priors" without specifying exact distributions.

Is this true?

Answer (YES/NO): NO